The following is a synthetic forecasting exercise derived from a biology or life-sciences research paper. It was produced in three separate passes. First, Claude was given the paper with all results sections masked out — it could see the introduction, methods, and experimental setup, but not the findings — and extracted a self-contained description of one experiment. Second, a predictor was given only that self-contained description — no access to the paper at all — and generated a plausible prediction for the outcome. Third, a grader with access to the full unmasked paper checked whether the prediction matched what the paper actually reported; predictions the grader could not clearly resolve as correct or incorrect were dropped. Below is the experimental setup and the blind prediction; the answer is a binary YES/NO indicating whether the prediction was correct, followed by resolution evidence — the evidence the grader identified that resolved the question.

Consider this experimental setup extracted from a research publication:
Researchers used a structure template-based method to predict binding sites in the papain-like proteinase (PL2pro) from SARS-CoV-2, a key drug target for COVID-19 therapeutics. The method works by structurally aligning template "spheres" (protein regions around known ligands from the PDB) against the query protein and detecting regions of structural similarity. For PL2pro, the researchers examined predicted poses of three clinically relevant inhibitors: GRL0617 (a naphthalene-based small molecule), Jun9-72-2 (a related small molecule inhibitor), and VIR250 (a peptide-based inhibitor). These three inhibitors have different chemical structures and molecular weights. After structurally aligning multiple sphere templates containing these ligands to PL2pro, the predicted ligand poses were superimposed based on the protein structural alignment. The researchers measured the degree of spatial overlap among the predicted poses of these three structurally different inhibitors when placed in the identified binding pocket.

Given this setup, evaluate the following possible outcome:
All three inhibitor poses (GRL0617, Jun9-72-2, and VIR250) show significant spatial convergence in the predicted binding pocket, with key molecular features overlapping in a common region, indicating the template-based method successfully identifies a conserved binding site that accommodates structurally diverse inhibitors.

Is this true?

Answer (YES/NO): YES